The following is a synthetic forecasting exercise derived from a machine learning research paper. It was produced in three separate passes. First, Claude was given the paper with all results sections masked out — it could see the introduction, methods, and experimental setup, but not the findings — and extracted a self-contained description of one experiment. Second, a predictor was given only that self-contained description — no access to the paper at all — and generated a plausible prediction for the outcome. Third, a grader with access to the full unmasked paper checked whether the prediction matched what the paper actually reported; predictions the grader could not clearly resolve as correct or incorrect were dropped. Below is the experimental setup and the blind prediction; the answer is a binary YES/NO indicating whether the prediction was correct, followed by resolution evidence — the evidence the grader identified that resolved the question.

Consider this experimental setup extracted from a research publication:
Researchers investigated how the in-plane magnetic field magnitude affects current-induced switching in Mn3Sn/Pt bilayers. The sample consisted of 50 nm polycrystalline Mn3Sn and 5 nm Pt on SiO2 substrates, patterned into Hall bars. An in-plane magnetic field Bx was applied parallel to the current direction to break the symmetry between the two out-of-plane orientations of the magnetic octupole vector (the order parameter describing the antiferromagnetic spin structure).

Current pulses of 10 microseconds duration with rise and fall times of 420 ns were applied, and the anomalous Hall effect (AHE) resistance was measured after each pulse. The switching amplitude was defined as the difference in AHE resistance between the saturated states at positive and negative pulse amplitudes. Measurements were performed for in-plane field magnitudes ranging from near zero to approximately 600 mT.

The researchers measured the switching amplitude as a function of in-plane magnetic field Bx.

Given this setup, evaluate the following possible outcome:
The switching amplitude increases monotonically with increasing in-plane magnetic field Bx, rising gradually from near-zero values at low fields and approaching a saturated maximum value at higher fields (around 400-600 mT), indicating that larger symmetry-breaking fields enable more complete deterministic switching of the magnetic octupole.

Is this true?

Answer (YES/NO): NO